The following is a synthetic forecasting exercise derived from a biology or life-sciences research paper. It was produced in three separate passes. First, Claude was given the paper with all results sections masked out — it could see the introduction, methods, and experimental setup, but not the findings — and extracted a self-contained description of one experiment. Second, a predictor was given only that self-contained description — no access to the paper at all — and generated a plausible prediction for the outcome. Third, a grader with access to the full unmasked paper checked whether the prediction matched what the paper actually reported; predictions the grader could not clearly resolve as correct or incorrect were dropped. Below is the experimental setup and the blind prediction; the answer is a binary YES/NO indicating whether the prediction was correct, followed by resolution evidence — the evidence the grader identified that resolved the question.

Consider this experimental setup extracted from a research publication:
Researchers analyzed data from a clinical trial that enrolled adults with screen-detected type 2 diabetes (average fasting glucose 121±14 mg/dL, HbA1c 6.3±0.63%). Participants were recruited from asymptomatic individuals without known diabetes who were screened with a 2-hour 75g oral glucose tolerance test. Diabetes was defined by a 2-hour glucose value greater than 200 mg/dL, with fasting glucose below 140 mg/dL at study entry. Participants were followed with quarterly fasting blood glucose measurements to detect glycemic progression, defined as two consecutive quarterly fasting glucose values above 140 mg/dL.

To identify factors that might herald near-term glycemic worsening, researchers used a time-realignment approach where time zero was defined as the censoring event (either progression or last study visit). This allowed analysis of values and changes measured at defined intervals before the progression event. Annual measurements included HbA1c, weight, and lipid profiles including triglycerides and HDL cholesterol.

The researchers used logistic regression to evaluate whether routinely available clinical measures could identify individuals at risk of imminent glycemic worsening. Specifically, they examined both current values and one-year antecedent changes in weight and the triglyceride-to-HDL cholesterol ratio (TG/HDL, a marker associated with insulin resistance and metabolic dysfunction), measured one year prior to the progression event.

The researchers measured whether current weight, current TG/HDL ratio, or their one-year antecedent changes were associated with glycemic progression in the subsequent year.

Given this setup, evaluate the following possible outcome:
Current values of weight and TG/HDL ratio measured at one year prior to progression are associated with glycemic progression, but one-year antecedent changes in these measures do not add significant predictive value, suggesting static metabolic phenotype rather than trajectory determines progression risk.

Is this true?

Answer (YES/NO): NO